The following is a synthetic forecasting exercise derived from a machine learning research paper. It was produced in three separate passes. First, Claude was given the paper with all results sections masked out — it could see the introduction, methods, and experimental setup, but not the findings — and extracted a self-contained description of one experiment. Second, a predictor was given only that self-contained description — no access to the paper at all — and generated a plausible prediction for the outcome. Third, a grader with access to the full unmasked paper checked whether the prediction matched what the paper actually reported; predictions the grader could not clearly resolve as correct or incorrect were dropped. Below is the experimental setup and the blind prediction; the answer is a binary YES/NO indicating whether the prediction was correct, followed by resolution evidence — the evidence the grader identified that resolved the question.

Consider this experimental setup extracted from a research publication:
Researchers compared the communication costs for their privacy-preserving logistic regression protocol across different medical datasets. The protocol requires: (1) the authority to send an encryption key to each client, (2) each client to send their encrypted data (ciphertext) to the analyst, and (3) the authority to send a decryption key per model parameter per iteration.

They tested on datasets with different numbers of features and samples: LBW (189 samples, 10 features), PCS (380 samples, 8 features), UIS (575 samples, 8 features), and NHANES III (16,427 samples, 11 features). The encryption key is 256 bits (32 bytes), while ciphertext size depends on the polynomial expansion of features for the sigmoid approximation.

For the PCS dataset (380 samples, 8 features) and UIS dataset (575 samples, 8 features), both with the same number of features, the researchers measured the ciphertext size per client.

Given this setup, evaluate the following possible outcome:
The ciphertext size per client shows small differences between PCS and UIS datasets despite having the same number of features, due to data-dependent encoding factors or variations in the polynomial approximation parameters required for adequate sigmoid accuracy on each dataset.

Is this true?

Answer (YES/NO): NO